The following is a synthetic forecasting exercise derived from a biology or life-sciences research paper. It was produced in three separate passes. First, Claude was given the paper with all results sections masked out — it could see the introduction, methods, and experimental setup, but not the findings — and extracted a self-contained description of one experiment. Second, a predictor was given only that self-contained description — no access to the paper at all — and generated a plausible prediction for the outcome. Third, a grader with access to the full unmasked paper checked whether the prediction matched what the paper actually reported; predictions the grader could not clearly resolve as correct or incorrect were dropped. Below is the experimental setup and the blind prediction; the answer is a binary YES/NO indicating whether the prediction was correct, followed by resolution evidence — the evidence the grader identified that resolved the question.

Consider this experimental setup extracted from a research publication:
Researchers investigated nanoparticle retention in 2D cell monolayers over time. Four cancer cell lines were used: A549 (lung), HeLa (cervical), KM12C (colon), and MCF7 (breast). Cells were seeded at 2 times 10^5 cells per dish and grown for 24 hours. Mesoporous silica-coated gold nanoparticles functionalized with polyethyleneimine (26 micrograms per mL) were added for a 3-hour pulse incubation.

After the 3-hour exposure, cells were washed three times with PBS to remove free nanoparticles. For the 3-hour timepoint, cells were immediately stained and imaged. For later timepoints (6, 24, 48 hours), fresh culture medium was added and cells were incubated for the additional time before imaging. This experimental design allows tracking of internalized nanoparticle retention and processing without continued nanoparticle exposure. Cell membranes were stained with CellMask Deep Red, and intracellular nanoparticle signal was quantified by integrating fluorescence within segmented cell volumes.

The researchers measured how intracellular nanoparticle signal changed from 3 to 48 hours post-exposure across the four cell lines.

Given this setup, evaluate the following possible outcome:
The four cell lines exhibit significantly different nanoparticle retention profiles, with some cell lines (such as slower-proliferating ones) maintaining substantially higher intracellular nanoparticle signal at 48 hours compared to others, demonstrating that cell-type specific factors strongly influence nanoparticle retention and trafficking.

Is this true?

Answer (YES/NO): NO